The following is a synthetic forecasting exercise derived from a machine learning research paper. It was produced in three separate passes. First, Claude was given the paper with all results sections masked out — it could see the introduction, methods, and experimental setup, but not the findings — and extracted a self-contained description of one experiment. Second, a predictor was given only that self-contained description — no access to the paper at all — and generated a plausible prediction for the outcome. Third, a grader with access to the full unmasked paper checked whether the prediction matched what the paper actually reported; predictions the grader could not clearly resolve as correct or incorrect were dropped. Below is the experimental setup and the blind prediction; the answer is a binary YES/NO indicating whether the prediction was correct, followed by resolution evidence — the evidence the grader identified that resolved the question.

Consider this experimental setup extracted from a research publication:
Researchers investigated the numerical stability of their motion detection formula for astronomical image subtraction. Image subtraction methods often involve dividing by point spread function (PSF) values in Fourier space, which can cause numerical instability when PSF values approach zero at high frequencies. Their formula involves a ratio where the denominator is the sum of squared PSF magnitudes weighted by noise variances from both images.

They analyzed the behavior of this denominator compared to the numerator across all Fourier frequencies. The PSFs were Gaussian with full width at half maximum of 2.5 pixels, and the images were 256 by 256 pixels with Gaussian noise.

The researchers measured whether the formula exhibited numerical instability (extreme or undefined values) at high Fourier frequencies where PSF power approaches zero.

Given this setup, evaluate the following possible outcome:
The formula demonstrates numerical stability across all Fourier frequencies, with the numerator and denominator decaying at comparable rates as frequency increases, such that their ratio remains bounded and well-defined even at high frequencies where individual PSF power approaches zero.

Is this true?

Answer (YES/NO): NO